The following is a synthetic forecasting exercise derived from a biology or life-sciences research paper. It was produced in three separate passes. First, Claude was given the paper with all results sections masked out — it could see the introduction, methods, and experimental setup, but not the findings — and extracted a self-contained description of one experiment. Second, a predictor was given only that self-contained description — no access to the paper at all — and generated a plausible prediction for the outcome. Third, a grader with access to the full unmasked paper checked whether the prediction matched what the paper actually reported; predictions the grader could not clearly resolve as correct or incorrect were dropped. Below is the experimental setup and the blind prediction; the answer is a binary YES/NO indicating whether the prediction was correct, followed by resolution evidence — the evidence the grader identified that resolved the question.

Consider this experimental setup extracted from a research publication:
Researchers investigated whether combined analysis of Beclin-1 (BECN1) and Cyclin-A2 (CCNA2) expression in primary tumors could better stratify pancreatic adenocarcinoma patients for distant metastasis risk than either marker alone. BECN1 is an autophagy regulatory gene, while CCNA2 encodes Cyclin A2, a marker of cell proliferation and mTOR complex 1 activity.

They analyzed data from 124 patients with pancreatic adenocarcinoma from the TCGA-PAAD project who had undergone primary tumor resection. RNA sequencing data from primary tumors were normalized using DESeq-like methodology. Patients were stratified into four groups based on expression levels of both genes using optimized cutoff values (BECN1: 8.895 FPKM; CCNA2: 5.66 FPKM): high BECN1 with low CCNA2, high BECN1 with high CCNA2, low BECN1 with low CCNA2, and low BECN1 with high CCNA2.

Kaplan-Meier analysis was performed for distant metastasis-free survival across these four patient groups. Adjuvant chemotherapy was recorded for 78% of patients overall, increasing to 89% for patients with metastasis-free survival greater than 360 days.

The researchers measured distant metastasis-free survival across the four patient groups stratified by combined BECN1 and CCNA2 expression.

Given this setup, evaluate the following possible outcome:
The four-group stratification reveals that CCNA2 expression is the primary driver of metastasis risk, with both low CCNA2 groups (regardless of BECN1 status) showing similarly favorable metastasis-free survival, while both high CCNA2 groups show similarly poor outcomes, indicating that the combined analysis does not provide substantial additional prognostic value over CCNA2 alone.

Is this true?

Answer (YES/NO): NO